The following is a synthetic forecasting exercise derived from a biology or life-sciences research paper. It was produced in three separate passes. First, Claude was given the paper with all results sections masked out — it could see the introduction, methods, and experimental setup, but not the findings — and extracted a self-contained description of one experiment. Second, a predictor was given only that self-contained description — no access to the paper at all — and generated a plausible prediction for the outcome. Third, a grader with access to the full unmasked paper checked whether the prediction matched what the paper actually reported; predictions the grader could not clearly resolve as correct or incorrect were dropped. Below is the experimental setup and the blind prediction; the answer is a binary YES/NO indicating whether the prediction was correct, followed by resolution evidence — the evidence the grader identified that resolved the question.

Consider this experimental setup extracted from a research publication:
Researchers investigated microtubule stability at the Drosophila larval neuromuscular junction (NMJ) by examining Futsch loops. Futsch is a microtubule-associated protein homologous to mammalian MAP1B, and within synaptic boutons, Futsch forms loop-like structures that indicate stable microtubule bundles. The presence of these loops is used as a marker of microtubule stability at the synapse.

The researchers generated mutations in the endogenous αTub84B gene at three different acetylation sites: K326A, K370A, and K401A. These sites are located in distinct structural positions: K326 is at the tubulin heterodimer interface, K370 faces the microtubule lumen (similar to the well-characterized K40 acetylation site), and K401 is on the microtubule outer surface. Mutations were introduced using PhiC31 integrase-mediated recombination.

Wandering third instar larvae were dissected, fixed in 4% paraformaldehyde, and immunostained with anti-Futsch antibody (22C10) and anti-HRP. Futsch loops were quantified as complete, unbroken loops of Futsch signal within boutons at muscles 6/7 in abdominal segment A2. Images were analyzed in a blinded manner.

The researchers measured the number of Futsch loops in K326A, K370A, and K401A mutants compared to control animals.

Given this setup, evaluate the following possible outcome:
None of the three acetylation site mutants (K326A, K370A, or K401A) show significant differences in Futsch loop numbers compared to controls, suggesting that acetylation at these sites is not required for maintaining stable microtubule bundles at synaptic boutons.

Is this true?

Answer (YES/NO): NO